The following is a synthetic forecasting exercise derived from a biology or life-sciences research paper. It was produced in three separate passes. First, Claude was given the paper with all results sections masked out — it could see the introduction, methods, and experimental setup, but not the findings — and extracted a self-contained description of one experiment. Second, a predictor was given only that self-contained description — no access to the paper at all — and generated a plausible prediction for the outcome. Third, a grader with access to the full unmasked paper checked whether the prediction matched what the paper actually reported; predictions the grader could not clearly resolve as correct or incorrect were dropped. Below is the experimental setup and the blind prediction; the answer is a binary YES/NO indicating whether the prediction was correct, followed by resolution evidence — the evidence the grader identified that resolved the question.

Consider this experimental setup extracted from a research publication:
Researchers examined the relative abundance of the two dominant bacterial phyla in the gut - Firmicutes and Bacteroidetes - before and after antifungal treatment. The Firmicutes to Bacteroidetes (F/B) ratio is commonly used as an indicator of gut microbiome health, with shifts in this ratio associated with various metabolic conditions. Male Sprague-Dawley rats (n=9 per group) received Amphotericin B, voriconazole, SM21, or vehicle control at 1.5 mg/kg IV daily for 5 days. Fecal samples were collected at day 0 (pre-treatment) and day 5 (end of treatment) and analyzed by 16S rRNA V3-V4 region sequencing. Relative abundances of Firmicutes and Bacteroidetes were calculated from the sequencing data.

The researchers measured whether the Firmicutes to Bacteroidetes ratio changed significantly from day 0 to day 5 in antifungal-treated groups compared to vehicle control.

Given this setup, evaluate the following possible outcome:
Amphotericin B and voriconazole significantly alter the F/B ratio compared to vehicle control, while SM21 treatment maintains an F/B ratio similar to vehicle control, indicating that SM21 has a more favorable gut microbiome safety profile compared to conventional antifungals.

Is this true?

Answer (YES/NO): NO